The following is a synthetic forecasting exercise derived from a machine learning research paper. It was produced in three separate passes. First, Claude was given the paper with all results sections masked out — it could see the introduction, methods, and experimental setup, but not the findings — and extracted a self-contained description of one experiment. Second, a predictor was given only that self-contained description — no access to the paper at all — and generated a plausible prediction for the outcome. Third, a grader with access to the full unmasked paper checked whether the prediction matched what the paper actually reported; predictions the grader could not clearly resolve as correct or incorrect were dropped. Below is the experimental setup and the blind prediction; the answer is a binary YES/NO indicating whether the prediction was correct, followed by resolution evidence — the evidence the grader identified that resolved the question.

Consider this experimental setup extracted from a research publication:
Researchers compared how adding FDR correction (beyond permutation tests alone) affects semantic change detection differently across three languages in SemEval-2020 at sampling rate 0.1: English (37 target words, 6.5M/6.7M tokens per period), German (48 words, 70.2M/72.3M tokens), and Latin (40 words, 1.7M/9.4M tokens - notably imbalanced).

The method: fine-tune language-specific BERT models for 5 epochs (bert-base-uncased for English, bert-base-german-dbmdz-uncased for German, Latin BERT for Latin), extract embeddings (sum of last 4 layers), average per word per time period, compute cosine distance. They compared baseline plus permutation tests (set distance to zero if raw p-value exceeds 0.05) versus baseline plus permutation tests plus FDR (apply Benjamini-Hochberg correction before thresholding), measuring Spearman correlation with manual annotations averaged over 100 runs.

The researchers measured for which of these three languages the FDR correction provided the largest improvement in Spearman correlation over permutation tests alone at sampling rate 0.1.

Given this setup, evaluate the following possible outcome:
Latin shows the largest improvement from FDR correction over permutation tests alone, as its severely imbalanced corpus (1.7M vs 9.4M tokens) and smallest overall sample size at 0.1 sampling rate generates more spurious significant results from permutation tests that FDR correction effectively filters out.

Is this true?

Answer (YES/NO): YES